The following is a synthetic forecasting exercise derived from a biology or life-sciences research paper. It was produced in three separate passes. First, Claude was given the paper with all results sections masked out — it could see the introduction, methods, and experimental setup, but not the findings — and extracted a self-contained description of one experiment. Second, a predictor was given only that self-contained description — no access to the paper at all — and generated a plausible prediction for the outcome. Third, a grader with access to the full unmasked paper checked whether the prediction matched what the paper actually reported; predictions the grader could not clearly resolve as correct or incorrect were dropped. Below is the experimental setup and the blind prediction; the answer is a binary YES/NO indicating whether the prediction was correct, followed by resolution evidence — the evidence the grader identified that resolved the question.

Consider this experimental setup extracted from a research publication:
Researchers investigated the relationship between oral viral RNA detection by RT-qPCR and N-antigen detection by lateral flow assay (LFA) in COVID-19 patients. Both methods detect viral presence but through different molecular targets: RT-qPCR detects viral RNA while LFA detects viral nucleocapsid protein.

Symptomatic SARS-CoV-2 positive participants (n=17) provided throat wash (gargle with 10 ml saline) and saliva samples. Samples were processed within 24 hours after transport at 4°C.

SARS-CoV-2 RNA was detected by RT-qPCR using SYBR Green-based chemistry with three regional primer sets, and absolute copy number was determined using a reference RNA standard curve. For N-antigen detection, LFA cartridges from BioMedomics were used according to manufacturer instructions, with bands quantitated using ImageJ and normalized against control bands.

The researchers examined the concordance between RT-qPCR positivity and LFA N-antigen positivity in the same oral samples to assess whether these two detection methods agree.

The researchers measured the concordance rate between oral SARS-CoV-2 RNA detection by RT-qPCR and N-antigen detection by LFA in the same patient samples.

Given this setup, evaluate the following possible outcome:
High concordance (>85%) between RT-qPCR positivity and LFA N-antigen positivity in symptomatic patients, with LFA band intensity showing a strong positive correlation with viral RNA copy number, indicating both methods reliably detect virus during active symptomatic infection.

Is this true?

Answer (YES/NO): NO